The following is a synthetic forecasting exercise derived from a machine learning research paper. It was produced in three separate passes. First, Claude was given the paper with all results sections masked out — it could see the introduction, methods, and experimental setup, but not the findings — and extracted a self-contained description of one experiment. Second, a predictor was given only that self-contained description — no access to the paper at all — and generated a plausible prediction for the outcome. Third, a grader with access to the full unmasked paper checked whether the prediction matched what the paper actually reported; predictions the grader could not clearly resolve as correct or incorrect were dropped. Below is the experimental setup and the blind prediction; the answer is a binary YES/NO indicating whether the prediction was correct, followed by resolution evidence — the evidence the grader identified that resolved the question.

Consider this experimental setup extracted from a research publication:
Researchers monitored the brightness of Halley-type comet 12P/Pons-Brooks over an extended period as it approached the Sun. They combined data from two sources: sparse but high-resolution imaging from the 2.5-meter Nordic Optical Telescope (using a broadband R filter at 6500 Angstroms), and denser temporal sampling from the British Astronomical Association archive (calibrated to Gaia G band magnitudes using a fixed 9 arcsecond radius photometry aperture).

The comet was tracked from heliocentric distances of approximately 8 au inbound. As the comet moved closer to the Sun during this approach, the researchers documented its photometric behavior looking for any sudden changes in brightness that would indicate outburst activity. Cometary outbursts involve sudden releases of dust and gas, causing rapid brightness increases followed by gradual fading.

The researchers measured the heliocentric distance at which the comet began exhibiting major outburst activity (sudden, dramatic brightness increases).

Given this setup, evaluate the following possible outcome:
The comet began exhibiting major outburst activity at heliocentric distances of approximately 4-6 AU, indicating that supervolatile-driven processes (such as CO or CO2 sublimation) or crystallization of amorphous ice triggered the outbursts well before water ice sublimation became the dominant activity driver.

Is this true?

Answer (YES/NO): YES